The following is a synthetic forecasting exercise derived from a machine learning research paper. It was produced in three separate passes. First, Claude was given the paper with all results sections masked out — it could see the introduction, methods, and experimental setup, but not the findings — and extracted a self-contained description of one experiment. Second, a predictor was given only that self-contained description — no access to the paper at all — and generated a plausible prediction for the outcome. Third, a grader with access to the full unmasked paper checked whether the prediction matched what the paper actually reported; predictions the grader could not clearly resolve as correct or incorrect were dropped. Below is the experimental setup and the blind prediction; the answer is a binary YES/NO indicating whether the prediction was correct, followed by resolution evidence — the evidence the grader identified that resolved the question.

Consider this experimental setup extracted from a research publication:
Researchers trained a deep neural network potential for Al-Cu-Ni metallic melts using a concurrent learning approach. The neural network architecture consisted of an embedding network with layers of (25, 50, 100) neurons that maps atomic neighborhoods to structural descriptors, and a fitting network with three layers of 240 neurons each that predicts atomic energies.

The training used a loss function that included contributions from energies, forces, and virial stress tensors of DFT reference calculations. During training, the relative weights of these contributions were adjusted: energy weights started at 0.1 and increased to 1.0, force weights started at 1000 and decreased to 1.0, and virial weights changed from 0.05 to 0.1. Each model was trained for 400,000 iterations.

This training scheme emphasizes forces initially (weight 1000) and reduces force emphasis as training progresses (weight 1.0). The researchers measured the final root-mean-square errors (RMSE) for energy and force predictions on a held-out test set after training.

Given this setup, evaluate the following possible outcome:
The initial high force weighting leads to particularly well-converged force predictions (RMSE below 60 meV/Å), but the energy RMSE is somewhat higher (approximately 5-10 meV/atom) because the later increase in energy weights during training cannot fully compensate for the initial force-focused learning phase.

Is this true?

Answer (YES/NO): NO